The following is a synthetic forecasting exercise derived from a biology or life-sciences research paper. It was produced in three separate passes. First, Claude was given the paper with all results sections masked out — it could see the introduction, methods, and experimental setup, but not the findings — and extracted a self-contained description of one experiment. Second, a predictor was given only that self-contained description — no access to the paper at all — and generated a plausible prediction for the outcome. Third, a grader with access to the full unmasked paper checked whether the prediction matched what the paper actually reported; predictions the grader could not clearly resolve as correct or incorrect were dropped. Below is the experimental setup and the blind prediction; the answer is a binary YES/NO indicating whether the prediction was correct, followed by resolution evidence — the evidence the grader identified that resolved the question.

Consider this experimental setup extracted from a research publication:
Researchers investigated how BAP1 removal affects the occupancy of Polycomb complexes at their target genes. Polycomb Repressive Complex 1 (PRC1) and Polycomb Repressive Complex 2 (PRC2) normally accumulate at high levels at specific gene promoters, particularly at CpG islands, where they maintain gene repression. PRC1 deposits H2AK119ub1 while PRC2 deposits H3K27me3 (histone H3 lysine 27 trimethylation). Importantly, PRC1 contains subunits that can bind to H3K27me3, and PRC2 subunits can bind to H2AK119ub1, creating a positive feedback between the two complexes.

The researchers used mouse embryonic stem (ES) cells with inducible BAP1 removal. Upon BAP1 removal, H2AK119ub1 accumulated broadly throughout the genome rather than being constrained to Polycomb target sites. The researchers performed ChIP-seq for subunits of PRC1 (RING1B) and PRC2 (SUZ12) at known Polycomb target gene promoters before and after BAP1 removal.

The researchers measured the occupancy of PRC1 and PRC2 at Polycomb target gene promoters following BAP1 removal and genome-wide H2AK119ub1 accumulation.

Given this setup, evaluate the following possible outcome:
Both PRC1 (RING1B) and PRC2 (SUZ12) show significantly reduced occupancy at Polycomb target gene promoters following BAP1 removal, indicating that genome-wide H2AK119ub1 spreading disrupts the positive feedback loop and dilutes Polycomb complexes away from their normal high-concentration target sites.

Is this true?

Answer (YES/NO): NO